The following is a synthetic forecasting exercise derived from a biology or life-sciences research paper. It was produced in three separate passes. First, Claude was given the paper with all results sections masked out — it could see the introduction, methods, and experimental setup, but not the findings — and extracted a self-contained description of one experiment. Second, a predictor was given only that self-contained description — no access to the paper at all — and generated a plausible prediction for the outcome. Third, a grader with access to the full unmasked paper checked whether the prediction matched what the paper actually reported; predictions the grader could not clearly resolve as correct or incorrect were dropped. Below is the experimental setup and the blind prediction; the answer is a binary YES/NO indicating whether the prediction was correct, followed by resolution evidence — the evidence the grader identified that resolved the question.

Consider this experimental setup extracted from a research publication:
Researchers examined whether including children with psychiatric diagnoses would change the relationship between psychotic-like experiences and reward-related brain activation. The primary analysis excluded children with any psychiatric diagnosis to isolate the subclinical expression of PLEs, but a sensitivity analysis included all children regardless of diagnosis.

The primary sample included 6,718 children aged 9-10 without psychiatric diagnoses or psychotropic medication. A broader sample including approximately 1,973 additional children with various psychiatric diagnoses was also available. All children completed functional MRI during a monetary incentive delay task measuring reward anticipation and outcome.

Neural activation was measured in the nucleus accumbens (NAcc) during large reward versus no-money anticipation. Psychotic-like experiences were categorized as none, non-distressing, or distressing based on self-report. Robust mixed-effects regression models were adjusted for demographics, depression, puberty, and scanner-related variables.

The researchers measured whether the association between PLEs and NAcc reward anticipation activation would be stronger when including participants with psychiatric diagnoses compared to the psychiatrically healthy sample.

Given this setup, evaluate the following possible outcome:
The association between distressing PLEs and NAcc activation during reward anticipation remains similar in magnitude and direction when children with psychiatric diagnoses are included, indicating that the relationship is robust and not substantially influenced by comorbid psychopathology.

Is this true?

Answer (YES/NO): YES